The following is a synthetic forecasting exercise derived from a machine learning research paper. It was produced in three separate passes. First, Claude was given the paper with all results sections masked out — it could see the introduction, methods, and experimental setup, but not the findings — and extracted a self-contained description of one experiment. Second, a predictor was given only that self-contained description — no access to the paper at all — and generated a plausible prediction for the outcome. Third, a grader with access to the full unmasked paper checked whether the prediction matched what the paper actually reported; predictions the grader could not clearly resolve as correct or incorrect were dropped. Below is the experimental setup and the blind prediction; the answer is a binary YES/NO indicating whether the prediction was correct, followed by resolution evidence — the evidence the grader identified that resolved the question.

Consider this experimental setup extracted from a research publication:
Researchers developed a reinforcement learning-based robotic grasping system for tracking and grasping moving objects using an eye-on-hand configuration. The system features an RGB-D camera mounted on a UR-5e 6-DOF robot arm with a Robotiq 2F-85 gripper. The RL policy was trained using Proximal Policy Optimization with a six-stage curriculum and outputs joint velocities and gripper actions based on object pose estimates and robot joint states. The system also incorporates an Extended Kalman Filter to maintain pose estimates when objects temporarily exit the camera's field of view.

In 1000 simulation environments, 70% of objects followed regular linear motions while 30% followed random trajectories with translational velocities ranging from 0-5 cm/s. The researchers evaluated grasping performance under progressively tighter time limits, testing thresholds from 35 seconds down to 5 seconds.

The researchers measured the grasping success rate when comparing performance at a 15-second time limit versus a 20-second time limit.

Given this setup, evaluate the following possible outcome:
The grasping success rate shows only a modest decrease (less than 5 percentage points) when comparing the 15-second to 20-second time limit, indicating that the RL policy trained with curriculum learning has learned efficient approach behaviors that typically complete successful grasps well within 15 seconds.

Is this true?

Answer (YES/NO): YES